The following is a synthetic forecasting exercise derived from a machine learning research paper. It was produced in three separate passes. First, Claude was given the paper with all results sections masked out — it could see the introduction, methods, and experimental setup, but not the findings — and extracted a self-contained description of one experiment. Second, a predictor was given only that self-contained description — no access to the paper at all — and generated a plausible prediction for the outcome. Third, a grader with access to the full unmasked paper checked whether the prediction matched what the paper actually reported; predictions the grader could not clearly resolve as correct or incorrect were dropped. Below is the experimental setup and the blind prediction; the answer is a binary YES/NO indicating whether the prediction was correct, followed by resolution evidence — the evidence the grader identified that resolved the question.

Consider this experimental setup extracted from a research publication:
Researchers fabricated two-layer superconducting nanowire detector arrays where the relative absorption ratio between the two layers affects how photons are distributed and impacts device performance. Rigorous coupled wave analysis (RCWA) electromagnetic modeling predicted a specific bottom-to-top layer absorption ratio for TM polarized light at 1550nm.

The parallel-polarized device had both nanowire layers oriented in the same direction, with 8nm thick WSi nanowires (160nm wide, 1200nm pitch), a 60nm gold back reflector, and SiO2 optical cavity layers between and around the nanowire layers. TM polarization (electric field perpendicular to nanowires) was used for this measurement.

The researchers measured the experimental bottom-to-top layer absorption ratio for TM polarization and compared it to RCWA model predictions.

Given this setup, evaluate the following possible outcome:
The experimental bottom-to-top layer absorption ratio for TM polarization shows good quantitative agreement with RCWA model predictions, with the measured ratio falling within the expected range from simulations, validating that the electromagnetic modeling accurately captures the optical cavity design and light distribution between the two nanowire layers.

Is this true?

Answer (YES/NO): YES